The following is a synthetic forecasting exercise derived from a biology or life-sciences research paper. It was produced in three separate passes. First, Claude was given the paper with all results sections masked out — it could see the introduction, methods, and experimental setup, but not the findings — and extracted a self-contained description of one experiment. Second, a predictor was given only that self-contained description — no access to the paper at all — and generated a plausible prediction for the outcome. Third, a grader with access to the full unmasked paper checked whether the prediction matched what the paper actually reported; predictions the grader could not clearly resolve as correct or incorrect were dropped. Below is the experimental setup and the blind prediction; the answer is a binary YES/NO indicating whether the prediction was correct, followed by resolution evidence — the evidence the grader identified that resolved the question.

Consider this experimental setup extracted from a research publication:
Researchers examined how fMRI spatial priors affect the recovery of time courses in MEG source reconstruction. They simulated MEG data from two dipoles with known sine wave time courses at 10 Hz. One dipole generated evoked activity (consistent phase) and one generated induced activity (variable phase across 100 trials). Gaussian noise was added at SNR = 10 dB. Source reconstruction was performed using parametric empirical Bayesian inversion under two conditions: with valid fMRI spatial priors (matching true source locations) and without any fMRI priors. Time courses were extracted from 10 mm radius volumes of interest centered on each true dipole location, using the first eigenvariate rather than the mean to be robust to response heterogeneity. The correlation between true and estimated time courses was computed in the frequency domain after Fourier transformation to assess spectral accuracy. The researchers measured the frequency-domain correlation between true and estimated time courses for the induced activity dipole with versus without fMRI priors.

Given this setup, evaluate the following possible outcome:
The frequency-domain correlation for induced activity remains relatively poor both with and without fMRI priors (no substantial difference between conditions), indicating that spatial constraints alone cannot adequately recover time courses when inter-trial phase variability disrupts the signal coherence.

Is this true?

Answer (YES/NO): NO